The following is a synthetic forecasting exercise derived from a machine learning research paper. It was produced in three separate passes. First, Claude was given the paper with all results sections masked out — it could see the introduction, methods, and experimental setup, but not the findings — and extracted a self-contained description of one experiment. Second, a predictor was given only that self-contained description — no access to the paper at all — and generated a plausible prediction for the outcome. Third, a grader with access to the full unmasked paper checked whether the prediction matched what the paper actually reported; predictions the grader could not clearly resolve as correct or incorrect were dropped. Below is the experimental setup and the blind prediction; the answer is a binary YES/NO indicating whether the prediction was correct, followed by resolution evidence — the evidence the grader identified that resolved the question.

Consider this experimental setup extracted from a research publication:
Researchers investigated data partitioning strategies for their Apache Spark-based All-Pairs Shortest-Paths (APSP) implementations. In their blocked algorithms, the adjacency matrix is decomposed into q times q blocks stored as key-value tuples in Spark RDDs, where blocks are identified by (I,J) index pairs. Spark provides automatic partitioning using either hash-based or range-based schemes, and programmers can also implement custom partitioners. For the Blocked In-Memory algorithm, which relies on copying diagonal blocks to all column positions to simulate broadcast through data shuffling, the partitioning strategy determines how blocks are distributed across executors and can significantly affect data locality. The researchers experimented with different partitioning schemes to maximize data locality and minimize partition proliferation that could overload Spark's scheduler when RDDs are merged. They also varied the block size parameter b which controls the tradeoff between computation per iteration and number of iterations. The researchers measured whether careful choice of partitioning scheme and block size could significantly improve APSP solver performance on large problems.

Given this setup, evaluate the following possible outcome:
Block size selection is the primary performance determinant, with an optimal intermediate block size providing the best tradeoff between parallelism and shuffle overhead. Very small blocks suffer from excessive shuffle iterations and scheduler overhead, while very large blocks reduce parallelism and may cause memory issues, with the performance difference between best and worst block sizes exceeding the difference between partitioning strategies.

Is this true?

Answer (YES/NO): YES